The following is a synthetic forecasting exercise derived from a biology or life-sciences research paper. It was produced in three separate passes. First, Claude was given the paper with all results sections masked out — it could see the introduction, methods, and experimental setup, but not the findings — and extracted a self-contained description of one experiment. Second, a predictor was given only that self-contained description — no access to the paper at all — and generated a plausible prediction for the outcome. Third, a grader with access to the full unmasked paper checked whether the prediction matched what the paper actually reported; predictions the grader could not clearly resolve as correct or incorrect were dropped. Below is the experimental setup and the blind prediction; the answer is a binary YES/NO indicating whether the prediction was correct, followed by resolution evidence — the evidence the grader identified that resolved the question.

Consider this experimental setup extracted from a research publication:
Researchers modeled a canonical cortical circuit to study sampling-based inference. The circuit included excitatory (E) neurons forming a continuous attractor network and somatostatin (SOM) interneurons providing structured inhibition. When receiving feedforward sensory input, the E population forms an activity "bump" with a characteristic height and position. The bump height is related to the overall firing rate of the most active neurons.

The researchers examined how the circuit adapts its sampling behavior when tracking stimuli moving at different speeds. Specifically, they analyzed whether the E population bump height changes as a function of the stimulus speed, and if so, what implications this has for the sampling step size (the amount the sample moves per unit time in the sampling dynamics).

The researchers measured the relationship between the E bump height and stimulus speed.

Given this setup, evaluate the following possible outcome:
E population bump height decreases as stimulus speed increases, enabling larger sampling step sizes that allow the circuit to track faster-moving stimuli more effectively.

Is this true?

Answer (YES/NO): YES